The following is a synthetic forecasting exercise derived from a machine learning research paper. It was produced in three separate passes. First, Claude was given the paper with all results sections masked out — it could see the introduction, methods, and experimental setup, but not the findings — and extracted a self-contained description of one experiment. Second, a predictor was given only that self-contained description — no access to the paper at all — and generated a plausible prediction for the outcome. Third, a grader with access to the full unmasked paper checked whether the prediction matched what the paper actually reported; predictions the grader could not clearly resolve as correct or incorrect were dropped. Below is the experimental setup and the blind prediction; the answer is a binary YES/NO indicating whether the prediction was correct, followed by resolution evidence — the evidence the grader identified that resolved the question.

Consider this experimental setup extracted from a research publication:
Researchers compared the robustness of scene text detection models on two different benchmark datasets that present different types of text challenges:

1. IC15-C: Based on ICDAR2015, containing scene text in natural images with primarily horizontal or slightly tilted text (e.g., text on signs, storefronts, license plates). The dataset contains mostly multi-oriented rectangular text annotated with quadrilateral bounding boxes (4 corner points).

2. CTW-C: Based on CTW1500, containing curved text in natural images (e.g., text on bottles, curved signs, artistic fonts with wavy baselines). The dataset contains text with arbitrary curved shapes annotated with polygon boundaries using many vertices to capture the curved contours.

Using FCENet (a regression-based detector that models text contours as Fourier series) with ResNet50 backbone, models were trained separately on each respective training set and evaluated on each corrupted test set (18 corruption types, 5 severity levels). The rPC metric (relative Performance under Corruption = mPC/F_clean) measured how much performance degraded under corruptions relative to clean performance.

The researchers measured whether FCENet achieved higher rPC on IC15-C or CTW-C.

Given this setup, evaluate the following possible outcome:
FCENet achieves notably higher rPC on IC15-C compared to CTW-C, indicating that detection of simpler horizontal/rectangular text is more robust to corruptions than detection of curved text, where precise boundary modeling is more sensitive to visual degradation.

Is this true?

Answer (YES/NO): NO